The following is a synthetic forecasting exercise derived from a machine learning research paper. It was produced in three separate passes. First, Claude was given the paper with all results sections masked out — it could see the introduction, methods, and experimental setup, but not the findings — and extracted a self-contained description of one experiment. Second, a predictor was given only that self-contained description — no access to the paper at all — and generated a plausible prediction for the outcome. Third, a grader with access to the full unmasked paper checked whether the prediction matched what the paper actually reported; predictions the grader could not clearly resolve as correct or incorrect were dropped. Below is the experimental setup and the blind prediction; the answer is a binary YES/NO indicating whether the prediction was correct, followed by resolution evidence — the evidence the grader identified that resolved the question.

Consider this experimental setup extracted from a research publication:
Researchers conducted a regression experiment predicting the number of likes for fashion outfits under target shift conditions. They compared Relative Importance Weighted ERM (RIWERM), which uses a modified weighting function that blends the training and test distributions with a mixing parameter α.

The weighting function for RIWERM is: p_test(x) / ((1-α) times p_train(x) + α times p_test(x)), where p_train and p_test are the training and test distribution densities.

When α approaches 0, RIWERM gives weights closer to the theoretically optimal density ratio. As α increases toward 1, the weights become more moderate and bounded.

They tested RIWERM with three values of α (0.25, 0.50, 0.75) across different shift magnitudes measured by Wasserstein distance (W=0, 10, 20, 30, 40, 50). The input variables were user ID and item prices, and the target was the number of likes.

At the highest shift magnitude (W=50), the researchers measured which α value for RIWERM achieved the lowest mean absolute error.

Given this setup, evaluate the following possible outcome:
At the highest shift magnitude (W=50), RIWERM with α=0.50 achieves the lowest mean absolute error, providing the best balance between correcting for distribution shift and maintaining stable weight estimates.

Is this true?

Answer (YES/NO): NO